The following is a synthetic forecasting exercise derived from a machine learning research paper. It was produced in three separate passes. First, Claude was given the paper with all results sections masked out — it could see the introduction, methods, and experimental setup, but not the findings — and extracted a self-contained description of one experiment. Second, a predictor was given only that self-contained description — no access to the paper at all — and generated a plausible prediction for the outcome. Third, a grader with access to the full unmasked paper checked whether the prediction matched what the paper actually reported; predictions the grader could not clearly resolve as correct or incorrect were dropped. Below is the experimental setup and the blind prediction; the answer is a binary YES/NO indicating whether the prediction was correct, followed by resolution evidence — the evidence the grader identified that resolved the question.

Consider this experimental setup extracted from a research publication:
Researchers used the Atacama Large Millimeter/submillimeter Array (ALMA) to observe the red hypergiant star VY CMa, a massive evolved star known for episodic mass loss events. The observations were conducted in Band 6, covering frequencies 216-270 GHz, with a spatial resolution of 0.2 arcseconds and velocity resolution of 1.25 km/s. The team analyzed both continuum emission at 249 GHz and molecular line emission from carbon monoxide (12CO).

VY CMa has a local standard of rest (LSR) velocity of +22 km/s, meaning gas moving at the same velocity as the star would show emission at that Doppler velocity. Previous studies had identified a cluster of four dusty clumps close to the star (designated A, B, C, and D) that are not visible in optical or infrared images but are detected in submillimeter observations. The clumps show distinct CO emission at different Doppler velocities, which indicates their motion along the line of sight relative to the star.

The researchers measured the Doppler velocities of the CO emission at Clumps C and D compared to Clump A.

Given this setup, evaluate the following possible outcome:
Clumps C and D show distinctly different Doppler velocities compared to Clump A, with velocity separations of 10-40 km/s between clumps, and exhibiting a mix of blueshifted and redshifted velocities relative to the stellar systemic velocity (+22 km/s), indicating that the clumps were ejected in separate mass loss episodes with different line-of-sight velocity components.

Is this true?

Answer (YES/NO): YES